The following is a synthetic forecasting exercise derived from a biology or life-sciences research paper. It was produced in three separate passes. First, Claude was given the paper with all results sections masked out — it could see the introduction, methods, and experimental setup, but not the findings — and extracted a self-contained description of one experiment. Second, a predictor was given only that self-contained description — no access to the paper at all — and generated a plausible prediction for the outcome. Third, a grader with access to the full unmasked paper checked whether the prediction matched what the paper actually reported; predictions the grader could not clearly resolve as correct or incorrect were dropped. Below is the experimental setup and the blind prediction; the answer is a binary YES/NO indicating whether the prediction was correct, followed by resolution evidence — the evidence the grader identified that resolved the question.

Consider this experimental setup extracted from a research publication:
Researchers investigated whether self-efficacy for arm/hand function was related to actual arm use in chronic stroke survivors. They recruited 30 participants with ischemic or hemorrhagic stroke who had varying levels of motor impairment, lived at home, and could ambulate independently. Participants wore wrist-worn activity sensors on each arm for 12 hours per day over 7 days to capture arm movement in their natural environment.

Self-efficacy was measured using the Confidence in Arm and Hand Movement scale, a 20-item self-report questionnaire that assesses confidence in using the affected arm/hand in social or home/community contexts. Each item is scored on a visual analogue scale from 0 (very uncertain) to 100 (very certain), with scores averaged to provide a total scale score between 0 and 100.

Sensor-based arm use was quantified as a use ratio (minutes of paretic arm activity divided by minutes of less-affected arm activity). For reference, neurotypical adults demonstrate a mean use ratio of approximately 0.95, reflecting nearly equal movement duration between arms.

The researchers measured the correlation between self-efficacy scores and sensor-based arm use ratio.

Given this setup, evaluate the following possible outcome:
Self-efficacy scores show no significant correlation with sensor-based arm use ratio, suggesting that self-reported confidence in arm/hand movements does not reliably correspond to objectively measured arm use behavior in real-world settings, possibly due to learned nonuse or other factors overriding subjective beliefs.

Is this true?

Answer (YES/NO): NO